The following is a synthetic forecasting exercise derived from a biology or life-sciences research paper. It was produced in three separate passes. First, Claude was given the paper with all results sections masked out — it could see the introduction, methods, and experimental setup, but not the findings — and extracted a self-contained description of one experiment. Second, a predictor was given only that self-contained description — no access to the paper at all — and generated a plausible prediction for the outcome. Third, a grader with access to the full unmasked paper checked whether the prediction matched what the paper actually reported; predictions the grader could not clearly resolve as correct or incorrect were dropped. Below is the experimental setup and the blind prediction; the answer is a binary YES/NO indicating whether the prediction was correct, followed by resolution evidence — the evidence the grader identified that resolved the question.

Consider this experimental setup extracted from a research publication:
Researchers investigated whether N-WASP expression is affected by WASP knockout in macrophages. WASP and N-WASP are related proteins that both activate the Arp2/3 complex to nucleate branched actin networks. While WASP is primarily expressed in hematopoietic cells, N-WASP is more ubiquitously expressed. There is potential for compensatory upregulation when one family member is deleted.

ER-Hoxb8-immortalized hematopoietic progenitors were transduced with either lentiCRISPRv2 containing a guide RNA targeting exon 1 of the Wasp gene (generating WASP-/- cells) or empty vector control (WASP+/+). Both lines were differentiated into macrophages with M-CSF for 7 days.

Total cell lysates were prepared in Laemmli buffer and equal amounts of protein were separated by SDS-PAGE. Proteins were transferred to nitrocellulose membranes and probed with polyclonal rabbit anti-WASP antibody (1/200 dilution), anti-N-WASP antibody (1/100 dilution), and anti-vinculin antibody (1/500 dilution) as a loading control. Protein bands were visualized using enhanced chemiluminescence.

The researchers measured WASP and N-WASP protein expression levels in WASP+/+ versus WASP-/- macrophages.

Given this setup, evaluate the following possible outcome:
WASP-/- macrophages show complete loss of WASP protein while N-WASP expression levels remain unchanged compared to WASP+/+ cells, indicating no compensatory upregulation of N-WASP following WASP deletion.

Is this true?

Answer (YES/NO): NO